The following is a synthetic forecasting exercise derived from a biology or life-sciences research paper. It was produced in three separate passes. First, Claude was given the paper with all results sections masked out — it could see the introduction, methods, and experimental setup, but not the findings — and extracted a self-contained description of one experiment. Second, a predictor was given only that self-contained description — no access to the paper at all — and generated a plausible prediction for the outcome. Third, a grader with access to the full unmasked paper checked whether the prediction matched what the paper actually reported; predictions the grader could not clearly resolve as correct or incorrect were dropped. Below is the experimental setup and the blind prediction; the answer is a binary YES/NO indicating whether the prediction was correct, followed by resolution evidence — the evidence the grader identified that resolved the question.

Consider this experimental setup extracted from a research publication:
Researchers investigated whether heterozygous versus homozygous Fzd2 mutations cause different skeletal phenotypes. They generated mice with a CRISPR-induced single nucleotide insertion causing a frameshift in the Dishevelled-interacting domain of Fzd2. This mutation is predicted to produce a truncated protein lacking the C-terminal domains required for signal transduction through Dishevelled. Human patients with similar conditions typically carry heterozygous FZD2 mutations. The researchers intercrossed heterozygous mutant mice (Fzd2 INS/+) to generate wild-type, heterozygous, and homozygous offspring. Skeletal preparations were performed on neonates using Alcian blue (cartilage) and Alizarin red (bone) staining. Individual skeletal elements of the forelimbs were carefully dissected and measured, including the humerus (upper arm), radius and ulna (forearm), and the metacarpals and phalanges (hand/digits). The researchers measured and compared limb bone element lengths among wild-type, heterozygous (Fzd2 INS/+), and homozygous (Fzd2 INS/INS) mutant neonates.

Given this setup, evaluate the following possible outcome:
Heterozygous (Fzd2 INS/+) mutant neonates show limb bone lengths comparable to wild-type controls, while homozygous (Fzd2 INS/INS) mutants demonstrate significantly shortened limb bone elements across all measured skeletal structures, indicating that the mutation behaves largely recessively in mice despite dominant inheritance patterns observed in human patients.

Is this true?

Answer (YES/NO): YES